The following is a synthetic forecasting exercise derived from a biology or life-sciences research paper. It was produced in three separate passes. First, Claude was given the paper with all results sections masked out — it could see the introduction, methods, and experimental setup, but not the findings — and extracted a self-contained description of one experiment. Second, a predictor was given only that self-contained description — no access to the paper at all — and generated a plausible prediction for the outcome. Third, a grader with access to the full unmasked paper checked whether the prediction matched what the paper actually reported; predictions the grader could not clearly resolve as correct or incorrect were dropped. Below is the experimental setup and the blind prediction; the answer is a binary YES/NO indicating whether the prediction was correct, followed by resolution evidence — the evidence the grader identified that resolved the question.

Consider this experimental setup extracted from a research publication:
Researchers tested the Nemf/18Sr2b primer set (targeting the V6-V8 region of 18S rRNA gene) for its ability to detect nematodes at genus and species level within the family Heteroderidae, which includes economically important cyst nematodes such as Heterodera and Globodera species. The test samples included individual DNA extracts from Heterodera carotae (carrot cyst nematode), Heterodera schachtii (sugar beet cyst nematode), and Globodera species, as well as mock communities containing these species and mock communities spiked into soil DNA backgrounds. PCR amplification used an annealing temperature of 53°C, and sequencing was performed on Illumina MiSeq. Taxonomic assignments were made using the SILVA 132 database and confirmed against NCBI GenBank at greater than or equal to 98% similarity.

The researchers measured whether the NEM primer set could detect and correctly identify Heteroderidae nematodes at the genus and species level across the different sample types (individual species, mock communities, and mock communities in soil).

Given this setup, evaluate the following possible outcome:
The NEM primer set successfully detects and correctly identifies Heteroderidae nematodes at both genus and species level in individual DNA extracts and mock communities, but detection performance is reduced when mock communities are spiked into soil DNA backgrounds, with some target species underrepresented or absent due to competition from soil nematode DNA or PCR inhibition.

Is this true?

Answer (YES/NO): NO